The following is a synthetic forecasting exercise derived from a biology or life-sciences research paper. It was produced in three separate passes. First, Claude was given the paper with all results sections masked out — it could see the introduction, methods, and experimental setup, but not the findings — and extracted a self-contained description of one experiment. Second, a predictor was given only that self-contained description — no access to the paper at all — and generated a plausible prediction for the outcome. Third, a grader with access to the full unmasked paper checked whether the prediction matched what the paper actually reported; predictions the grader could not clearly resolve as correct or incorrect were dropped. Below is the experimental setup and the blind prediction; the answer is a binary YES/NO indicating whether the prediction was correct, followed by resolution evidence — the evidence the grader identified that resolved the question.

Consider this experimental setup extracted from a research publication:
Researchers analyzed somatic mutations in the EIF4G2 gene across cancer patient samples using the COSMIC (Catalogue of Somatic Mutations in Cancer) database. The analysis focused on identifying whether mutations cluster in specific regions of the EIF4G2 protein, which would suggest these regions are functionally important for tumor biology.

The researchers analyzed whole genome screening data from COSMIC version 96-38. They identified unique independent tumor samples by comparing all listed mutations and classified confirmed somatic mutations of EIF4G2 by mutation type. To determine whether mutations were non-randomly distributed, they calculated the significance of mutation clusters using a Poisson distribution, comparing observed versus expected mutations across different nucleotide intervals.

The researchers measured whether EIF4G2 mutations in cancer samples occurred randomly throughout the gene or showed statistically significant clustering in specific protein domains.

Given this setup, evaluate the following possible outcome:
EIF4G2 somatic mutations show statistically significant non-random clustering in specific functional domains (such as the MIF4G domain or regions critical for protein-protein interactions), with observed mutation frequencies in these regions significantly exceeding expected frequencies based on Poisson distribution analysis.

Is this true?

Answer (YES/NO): NO